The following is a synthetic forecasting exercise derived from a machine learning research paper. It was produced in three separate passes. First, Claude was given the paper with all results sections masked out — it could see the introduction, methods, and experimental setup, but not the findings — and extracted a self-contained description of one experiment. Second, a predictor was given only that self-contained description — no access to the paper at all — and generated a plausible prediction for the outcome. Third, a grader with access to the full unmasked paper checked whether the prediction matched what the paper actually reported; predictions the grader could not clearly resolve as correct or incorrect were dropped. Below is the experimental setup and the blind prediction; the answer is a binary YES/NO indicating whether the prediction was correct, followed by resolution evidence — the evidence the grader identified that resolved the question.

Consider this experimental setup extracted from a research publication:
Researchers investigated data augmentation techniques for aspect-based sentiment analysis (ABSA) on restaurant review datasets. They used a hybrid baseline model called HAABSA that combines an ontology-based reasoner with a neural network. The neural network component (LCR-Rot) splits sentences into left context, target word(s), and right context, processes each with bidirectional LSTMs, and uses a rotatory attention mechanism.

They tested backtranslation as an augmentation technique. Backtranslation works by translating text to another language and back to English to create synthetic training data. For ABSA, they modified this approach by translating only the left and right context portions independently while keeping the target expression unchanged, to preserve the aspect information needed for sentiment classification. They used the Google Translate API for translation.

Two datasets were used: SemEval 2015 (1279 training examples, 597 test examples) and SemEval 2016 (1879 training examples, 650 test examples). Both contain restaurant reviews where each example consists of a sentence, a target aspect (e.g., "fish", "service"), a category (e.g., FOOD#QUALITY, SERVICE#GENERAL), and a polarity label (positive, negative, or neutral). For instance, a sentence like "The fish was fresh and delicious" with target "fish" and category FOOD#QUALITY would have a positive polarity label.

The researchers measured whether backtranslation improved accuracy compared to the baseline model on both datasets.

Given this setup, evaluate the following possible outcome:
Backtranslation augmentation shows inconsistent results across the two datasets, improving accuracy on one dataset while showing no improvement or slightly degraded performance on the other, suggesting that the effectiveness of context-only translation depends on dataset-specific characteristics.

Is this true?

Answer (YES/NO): YES